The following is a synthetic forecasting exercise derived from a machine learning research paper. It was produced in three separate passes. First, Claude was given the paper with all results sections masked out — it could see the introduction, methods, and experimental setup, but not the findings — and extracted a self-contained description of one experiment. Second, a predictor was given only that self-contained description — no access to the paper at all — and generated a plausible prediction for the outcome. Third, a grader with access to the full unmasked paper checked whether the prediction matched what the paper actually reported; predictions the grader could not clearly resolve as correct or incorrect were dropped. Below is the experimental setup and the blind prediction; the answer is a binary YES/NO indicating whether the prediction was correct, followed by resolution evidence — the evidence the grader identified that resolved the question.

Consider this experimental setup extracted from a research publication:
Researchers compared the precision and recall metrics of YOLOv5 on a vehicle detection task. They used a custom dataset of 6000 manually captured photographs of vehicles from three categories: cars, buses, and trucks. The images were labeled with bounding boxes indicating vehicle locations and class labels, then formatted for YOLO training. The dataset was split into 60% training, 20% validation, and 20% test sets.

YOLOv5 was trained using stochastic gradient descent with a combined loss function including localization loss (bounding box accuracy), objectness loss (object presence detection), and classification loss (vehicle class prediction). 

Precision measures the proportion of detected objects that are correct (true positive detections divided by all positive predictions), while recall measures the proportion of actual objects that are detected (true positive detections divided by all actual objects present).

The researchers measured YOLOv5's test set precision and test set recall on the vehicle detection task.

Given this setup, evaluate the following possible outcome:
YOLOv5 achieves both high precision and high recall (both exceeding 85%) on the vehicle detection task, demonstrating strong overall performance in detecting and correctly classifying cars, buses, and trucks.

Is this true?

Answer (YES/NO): YES